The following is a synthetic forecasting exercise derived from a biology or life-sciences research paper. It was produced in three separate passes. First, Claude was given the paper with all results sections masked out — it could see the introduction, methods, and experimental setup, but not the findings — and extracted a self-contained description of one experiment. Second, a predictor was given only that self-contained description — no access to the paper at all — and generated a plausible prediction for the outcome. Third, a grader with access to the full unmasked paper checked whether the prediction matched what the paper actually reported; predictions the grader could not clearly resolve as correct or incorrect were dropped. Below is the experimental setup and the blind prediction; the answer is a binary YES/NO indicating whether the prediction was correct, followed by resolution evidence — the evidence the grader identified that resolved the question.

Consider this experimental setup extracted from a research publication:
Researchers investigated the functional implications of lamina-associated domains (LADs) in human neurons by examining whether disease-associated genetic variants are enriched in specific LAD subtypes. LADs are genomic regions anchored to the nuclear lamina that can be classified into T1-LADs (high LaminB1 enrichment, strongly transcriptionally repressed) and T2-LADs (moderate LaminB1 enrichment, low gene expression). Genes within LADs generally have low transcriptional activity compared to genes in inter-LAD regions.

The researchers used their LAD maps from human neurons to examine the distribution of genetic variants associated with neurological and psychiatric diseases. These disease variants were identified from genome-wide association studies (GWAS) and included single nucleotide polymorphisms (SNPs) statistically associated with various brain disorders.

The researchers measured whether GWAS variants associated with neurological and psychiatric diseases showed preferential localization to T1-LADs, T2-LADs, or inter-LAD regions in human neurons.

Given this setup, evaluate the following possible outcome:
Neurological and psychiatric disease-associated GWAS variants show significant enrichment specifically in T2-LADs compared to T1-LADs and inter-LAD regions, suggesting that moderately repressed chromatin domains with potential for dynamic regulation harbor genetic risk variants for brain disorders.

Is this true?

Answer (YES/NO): YES